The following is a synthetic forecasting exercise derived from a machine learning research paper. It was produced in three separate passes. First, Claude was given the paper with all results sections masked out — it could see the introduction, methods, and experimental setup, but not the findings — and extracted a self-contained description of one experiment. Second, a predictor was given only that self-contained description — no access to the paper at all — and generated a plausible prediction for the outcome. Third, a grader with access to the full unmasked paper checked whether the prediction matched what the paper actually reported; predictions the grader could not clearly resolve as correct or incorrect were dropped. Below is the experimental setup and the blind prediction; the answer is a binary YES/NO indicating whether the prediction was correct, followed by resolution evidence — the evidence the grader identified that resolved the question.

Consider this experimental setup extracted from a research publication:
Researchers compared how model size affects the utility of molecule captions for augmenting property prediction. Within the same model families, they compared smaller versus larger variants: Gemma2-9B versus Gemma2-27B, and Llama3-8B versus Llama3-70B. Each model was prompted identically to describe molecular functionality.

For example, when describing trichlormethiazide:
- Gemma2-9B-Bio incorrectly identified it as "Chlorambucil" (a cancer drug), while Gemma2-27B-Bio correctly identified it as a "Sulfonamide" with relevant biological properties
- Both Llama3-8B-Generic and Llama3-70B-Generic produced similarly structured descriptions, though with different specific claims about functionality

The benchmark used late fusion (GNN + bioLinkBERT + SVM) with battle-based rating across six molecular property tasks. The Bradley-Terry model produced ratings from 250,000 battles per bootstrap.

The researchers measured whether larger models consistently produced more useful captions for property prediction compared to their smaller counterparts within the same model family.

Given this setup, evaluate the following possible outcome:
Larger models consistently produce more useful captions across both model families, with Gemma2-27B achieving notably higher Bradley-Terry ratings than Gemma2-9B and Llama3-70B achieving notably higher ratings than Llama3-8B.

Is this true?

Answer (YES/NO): NO